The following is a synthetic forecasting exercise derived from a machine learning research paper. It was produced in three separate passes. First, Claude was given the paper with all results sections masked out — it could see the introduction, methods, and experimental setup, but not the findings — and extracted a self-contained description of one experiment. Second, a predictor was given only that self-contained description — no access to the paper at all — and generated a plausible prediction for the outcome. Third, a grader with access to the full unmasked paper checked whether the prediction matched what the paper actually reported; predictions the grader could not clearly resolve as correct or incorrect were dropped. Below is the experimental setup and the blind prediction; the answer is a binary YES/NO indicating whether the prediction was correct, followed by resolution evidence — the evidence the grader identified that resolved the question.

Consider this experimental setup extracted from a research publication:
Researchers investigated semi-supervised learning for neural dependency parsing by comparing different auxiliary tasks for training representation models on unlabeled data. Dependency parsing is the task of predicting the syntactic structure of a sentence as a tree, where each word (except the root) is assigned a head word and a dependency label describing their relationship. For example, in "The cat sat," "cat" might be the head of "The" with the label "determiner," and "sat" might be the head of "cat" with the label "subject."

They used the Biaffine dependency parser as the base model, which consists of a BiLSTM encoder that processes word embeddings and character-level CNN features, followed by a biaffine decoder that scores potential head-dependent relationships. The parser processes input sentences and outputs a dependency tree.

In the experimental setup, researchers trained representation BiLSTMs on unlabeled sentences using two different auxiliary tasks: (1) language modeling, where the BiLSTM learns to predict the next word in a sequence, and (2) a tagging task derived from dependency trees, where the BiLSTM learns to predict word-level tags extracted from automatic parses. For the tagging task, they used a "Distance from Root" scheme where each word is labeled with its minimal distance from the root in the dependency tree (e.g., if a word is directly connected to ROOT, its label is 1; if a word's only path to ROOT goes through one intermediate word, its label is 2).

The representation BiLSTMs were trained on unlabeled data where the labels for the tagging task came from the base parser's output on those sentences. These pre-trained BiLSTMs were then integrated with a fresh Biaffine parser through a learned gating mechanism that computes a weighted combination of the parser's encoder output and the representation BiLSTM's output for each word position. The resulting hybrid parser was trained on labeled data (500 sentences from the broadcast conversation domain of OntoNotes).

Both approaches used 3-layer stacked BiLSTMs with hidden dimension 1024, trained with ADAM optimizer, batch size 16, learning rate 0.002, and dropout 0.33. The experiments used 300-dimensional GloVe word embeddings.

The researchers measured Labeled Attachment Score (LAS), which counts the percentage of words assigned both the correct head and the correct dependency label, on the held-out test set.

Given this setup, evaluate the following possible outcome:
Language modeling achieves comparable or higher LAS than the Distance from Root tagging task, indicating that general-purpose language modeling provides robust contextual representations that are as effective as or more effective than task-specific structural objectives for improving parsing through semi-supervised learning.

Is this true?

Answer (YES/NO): NO